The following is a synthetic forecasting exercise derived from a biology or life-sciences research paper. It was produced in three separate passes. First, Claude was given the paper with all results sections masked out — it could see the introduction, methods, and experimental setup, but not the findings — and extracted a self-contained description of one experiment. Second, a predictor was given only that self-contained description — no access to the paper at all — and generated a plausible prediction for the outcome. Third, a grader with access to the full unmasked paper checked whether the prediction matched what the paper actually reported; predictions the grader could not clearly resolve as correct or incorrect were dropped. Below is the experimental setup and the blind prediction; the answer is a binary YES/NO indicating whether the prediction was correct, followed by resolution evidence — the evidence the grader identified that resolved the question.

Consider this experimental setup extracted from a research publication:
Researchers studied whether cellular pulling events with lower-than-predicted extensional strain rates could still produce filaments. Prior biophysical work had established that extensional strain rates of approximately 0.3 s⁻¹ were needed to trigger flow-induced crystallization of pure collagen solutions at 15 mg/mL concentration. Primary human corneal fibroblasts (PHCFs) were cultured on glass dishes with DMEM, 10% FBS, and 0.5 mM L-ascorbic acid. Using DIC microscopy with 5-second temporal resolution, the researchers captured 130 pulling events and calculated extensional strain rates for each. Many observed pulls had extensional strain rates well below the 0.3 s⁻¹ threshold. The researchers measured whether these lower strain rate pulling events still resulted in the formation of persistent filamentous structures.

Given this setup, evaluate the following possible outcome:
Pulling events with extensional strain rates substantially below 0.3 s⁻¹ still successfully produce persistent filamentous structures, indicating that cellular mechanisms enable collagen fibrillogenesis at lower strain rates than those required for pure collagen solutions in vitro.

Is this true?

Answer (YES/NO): YES